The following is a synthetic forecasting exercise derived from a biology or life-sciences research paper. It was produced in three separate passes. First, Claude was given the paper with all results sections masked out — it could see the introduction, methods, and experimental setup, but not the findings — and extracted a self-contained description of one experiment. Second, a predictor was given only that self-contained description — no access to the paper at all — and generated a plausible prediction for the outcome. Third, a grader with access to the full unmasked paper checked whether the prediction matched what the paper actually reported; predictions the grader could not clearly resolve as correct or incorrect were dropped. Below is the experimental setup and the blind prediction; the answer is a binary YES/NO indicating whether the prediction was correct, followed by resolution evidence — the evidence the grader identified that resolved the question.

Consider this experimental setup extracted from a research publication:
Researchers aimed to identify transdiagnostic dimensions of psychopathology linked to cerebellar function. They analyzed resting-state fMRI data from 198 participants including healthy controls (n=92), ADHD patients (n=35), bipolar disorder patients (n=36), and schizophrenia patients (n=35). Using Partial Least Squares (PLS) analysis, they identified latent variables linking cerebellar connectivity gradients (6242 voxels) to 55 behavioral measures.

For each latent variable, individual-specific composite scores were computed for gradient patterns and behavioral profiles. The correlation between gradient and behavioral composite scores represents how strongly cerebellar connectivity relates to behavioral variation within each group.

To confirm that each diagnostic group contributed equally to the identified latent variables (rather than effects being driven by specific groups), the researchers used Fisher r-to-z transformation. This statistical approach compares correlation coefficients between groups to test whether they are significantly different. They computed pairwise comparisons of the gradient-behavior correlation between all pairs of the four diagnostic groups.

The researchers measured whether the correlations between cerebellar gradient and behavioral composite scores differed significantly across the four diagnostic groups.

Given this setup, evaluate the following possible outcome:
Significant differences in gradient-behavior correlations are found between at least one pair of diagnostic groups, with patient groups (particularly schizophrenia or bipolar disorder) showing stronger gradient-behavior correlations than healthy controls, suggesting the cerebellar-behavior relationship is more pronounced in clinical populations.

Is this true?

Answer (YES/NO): NO